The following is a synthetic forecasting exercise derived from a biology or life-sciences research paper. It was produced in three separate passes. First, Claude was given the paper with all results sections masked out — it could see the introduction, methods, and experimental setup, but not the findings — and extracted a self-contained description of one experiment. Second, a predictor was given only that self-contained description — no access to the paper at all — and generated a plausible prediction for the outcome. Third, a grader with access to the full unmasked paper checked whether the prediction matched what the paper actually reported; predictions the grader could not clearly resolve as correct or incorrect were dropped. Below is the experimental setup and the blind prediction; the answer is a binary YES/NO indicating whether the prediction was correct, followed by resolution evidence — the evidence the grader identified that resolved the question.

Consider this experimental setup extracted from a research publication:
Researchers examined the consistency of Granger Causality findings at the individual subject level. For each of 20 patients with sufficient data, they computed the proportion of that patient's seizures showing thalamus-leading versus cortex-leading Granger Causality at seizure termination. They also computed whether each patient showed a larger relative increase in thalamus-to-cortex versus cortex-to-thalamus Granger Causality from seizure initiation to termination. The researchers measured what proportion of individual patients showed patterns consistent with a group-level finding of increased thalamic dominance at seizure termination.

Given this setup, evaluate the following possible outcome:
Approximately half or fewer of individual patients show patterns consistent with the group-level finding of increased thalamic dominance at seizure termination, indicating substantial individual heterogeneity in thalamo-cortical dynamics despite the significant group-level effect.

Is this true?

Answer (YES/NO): NO